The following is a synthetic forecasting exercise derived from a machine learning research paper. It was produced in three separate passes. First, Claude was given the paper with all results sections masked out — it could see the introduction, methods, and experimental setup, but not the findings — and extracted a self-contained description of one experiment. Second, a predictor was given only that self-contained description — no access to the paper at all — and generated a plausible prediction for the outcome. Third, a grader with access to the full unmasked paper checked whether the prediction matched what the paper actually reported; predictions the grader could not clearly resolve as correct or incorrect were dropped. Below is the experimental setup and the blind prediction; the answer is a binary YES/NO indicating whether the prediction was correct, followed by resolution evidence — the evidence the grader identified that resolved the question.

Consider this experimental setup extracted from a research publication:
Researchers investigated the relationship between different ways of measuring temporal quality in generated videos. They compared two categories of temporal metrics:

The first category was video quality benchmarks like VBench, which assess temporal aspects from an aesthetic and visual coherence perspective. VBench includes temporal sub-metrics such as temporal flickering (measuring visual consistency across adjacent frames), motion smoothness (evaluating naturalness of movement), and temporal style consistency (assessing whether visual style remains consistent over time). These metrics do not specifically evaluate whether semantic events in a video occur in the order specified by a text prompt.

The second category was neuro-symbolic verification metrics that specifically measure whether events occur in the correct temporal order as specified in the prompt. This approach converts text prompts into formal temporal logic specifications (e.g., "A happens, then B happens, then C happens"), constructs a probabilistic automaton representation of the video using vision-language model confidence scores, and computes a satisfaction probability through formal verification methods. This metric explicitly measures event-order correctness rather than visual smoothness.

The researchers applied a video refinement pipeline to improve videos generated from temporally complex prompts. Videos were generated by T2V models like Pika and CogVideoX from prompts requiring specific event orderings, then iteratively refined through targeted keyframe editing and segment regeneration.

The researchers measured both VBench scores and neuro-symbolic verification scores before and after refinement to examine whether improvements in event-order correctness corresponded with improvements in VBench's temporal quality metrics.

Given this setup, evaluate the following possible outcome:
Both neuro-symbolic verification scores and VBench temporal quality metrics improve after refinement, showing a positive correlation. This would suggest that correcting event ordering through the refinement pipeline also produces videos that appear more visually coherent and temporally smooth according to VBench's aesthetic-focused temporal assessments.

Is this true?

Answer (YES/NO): NO